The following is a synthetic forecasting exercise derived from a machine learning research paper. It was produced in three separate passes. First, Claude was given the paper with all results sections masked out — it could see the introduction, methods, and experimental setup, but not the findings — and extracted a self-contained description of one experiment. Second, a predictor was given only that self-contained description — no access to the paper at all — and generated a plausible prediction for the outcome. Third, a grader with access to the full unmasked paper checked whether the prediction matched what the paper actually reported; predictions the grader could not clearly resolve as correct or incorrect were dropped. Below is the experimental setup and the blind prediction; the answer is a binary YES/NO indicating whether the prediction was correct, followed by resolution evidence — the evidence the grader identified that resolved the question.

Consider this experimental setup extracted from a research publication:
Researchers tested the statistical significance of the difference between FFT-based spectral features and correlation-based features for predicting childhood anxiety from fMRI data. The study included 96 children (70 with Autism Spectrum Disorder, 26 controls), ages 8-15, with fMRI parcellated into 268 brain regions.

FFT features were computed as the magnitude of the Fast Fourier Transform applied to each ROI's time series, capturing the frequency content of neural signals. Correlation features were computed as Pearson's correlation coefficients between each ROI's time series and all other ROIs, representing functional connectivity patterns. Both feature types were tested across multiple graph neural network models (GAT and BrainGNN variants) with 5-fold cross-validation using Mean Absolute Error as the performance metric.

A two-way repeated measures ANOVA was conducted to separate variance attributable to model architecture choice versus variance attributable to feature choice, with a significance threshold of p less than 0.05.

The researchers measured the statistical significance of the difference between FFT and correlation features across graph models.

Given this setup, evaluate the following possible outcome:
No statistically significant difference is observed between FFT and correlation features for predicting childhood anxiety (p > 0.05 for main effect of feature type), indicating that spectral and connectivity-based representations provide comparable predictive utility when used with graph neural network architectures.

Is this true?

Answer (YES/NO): NO